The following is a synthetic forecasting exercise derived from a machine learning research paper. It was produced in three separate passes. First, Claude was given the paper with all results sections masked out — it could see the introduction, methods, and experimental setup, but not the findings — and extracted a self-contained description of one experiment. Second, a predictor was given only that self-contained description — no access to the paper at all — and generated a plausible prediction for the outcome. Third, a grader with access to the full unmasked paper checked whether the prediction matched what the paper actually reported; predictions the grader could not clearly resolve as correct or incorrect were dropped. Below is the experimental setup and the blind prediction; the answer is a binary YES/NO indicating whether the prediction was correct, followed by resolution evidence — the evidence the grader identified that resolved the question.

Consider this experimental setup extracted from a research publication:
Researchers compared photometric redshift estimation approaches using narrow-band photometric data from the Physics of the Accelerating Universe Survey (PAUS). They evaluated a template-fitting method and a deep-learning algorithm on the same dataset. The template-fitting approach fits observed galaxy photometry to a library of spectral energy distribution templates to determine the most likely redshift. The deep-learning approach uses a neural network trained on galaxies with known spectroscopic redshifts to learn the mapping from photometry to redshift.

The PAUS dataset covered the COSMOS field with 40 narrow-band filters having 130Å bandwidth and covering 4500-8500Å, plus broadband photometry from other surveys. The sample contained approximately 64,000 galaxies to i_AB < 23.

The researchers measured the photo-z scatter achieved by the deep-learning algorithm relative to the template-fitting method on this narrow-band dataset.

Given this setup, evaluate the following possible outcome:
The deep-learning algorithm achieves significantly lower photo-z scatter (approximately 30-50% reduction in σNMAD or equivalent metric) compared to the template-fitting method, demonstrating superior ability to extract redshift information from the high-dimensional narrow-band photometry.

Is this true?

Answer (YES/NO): YES